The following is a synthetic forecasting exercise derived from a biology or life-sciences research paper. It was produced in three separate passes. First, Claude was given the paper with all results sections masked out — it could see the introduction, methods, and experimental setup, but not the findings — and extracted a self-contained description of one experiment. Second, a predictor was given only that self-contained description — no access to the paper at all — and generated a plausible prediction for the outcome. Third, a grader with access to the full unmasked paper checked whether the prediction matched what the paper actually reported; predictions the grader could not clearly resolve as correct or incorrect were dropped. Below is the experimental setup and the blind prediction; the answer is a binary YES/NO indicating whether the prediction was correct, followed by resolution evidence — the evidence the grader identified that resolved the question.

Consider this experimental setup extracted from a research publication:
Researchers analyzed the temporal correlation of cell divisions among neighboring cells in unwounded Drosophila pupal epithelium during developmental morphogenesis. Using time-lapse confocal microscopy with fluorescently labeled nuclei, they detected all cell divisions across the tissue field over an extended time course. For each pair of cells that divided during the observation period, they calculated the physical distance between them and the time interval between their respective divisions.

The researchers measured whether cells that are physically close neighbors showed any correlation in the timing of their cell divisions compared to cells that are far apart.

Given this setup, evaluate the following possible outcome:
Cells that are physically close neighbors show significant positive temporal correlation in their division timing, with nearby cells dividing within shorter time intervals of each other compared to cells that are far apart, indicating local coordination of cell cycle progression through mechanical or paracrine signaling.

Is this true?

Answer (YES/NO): YES